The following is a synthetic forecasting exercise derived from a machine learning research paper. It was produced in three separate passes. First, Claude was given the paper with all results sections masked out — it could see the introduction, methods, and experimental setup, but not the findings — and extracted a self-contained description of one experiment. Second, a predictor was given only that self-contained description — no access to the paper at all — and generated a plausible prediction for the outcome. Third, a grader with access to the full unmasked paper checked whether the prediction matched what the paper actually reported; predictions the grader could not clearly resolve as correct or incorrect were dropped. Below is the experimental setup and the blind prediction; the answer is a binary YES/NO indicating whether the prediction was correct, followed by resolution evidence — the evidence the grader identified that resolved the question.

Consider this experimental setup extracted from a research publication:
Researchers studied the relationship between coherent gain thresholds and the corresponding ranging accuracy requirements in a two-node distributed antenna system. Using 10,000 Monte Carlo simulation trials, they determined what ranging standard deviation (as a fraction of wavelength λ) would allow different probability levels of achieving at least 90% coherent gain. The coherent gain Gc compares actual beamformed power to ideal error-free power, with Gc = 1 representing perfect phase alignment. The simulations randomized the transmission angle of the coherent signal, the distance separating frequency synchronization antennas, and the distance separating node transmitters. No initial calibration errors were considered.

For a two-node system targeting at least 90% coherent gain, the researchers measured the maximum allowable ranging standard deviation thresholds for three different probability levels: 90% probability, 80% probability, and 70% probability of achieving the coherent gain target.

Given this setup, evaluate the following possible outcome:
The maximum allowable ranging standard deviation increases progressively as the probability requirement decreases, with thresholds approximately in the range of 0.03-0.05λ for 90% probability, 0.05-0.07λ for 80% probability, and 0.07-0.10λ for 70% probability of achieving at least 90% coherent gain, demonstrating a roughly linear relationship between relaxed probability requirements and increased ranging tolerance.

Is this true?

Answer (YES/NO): NO